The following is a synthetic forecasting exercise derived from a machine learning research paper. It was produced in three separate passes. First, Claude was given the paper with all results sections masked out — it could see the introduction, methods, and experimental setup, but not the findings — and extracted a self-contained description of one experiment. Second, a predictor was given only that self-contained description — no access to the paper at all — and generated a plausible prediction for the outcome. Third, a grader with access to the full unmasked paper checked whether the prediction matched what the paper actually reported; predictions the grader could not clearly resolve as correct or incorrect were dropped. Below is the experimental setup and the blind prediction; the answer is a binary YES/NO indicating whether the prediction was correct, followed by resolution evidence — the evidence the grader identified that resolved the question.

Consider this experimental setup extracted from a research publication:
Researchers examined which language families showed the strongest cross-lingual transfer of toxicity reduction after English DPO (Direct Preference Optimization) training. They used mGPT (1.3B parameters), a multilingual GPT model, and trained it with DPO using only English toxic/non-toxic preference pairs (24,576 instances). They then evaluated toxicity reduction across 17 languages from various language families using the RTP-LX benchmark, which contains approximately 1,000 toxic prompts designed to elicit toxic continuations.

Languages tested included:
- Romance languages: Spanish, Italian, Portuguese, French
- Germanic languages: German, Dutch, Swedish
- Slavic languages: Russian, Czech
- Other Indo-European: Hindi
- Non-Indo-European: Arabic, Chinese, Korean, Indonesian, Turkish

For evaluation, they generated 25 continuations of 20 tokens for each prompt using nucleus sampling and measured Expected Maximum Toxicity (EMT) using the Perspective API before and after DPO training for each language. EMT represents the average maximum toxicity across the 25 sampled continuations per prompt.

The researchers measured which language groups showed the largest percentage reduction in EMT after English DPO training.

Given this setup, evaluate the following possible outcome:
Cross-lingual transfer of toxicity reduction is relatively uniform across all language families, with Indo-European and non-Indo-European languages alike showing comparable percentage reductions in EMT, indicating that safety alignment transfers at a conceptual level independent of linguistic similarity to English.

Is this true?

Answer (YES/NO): NO